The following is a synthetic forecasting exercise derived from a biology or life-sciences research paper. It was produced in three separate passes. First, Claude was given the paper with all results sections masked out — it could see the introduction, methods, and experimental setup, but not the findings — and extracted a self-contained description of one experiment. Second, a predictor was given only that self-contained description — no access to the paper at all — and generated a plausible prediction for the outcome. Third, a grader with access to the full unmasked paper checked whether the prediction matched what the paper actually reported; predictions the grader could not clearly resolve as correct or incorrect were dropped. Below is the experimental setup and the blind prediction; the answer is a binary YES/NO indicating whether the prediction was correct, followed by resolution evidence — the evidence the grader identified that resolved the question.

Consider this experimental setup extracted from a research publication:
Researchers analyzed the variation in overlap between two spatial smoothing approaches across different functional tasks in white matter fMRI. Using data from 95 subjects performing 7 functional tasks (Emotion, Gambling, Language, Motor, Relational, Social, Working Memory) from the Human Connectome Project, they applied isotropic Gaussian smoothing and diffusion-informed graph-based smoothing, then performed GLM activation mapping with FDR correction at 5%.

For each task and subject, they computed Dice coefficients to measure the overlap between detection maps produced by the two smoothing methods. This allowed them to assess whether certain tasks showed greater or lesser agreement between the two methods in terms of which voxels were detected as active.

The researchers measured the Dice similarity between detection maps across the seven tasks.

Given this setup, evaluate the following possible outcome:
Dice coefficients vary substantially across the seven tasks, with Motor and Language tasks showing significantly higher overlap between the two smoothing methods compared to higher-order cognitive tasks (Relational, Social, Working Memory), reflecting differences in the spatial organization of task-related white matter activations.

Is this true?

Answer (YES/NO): NO